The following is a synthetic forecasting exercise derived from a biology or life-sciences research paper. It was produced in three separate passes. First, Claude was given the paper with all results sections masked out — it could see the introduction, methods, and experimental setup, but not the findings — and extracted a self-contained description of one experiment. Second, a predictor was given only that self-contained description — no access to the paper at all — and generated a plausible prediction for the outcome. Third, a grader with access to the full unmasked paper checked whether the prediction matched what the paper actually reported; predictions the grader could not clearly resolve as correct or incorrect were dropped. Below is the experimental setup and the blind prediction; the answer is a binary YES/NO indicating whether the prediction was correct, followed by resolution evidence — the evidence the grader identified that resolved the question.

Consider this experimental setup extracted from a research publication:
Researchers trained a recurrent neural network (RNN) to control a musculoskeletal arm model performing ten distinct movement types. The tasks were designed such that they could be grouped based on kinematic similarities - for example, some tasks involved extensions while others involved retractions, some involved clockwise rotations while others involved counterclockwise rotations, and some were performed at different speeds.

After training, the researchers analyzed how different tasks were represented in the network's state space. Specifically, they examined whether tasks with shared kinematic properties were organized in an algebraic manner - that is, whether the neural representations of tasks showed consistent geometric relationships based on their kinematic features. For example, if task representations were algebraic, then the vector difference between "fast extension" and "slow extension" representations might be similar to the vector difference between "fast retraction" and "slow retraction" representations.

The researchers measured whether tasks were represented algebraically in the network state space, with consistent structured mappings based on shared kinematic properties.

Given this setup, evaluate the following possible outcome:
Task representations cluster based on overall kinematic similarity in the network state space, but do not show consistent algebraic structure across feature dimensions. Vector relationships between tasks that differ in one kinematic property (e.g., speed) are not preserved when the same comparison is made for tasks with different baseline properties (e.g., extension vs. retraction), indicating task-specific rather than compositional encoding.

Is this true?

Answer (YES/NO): NO